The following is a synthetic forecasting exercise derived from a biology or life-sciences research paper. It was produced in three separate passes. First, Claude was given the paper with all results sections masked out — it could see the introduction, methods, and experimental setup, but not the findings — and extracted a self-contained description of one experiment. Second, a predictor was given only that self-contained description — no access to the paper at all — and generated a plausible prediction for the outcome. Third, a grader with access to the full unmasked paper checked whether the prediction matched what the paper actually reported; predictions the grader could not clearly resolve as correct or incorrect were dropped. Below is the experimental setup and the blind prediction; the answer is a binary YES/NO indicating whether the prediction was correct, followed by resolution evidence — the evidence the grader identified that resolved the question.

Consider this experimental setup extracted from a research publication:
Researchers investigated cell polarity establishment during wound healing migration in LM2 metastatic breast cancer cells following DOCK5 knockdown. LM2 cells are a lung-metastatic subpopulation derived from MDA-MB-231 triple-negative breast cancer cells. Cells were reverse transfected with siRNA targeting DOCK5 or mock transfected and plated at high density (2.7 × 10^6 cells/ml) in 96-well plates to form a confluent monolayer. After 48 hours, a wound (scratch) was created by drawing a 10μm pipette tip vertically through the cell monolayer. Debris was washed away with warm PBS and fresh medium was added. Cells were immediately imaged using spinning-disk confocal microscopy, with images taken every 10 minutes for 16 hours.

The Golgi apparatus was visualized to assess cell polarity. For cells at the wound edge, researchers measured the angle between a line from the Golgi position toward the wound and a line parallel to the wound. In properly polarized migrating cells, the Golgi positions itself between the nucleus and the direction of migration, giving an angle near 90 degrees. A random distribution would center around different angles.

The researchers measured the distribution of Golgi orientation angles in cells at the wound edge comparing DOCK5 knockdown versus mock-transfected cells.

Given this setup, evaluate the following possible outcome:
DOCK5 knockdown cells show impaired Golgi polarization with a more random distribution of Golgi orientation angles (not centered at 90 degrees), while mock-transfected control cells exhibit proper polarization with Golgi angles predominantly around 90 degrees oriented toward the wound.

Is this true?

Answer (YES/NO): YES